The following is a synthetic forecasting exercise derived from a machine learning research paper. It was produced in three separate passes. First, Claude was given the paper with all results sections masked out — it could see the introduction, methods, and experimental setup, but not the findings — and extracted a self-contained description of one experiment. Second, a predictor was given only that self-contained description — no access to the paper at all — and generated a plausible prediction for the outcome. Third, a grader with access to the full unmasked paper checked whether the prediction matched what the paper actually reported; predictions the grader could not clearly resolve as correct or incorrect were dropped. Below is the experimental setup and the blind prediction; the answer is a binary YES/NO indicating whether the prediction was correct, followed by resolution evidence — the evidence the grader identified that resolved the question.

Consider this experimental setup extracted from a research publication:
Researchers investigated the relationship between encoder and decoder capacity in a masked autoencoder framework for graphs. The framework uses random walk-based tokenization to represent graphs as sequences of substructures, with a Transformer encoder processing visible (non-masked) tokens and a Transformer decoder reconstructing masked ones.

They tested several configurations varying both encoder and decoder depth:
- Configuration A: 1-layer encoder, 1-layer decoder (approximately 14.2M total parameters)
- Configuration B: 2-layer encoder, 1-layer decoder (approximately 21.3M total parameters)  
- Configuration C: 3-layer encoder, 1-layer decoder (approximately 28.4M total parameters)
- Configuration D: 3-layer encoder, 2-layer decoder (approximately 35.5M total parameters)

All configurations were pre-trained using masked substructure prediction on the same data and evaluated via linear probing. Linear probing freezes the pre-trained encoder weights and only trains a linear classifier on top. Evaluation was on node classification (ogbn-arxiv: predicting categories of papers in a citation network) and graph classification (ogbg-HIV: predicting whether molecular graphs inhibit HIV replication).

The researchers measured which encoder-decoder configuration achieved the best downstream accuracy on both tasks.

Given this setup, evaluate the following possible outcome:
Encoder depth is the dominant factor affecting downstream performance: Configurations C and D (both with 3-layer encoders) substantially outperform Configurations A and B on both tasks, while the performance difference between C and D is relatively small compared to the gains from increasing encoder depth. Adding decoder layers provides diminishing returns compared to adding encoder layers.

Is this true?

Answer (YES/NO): NO